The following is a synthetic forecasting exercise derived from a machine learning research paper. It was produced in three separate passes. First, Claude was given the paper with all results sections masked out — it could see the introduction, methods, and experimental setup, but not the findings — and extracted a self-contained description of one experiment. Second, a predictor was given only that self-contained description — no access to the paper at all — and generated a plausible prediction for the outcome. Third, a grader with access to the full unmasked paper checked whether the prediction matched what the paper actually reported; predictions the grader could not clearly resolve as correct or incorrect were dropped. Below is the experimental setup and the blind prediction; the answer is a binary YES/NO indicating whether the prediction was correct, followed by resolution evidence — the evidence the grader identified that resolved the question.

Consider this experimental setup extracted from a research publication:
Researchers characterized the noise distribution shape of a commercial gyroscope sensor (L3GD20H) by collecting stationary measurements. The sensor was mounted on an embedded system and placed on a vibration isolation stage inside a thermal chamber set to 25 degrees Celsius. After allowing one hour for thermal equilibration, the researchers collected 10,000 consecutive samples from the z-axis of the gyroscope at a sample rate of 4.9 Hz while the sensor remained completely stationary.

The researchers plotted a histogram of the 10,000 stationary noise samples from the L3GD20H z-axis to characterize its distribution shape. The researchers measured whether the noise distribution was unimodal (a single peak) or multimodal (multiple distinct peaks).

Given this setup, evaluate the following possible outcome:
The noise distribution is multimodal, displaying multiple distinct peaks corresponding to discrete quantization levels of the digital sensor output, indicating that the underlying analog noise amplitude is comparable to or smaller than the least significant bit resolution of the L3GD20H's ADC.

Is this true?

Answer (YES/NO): NO